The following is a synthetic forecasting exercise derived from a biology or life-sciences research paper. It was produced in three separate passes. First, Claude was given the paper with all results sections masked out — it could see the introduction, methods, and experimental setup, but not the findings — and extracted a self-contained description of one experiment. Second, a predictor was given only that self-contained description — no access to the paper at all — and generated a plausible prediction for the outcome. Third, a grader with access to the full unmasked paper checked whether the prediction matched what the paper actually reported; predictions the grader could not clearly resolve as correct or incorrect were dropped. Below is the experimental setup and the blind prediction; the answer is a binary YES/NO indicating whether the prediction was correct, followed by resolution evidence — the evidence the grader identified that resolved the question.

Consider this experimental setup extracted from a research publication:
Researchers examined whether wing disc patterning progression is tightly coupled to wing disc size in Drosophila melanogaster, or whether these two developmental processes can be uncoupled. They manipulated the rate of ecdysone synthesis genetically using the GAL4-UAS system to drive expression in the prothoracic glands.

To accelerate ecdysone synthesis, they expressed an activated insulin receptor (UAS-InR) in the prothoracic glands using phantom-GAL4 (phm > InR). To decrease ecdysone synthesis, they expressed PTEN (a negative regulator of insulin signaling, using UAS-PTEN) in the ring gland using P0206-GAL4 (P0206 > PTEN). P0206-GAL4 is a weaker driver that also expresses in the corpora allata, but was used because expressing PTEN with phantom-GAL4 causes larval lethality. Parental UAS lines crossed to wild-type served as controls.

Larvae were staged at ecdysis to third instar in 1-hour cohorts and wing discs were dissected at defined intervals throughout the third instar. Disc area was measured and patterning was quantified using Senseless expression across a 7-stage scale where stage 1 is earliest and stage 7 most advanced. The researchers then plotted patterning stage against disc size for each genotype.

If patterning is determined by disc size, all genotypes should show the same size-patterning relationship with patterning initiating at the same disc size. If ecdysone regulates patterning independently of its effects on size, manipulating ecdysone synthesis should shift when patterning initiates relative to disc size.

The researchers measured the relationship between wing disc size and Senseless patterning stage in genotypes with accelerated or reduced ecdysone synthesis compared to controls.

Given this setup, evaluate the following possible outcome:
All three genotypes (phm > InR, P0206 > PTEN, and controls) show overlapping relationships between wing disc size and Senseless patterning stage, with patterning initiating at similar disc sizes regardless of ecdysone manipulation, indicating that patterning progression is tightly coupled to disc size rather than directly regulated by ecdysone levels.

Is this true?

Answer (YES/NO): NO